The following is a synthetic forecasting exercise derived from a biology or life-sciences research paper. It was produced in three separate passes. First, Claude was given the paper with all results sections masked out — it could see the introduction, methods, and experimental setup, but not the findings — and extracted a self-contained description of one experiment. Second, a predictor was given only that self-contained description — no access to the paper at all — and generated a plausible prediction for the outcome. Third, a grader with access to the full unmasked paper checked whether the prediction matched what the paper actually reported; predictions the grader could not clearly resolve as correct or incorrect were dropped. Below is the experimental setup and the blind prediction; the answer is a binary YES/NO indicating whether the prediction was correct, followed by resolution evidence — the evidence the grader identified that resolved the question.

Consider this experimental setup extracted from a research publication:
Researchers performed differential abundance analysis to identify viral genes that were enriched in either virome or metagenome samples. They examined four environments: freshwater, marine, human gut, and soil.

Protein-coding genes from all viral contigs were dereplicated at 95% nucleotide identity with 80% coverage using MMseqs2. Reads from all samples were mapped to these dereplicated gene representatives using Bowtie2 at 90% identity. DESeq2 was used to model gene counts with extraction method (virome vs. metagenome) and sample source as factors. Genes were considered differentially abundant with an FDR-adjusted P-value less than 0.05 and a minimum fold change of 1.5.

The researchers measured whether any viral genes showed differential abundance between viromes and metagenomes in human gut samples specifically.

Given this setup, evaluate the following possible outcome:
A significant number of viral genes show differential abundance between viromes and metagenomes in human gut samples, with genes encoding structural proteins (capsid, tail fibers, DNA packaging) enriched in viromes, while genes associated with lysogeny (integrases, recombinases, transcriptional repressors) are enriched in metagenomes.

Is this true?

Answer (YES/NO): NO